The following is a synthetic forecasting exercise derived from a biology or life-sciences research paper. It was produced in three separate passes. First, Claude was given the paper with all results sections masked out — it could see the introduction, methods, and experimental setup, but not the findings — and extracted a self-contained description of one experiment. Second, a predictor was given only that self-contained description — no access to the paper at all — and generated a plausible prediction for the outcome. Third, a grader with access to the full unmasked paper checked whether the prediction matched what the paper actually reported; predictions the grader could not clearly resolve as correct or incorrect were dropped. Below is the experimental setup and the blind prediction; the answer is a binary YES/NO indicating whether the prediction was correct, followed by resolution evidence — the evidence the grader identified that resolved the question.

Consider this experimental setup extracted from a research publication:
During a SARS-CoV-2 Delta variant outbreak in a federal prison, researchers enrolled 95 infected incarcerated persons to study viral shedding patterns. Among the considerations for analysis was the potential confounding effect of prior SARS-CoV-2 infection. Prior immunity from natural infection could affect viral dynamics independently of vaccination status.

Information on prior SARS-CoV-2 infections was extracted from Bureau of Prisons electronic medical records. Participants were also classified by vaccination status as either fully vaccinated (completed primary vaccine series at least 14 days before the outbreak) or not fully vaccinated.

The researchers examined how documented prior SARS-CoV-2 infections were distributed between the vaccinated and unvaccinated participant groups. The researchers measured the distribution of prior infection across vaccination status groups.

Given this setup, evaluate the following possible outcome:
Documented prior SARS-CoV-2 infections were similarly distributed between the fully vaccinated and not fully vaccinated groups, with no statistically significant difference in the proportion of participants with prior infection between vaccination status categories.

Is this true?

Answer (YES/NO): YES